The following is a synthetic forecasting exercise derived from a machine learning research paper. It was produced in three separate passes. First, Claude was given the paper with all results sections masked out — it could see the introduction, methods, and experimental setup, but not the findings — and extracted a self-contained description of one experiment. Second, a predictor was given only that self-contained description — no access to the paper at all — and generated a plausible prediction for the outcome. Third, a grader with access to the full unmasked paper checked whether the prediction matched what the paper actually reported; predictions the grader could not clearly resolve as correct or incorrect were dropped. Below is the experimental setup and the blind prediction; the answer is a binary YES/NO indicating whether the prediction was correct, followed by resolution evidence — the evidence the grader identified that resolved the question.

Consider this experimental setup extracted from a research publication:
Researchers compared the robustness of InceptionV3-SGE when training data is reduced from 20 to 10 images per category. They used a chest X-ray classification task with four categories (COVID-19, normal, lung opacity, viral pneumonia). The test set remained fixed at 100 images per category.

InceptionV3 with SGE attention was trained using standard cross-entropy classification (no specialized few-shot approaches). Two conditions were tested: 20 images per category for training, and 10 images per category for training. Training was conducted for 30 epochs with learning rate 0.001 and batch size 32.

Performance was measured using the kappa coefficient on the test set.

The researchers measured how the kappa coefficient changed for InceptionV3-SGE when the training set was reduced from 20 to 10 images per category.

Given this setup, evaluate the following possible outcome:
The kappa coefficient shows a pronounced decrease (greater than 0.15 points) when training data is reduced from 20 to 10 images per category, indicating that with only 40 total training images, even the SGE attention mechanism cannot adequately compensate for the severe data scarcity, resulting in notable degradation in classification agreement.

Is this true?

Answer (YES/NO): NO